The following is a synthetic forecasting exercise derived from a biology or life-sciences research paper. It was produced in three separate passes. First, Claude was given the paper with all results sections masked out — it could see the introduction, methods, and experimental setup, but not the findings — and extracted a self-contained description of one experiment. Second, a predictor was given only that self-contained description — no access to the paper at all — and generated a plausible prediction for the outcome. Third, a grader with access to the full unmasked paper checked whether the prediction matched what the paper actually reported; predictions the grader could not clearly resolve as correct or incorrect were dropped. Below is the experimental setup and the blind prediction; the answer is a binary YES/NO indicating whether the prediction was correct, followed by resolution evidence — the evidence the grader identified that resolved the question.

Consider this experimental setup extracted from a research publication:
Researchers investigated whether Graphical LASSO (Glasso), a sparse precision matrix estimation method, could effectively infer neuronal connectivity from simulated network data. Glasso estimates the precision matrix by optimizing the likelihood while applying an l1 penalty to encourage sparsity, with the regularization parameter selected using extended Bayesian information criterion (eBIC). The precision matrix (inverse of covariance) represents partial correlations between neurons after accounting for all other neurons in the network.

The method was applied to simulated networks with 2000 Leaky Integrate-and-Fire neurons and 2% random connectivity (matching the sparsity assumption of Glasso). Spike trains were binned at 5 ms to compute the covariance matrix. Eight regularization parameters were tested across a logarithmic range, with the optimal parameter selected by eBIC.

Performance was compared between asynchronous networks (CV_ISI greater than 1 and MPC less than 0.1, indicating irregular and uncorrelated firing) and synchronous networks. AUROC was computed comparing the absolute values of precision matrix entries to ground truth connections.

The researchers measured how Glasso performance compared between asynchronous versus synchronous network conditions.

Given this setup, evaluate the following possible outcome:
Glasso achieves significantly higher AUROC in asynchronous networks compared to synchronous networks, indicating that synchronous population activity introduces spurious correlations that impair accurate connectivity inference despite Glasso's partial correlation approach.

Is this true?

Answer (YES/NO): NO